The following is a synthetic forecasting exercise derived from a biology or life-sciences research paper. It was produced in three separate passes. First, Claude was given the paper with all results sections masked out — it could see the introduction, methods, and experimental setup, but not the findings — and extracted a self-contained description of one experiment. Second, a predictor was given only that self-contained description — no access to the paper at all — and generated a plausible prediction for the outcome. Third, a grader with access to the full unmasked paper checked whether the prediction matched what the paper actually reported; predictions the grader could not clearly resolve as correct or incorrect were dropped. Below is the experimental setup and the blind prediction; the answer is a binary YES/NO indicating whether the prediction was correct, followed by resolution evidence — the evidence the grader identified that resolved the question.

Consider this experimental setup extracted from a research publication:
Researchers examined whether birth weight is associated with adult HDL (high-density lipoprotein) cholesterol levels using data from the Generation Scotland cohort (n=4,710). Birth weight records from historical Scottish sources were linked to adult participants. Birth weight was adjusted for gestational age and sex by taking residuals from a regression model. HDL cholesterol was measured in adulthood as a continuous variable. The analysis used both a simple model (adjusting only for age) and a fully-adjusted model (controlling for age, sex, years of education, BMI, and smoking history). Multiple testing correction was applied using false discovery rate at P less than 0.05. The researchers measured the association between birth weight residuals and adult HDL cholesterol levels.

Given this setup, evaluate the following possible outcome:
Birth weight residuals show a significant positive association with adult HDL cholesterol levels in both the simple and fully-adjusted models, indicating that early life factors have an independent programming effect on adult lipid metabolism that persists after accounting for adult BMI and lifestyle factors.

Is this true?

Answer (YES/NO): NO